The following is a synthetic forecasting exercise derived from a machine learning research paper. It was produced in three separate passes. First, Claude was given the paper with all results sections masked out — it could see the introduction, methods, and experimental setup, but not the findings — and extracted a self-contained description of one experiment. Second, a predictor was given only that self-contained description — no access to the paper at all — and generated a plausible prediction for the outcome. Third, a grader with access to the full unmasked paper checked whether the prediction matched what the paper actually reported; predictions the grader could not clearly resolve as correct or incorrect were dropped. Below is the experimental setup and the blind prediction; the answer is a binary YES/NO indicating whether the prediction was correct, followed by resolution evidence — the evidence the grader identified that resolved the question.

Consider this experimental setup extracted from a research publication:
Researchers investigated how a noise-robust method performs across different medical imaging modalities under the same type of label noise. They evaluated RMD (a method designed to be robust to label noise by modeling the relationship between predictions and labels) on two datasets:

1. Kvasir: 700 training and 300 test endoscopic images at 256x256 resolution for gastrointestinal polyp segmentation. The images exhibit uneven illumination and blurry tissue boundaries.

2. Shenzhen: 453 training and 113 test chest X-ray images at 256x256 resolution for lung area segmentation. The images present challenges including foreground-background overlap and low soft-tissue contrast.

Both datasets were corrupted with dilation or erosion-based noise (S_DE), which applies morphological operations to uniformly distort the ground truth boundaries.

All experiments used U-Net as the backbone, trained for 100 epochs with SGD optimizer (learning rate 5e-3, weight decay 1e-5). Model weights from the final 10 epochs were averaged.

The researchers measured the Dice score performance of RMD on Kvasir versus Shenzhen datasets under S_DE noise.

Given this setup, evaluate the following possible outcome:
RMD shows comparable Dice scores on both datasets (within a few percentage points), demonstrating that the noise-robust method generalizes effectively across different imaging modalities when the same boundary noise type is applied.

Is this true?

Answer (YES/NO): NO